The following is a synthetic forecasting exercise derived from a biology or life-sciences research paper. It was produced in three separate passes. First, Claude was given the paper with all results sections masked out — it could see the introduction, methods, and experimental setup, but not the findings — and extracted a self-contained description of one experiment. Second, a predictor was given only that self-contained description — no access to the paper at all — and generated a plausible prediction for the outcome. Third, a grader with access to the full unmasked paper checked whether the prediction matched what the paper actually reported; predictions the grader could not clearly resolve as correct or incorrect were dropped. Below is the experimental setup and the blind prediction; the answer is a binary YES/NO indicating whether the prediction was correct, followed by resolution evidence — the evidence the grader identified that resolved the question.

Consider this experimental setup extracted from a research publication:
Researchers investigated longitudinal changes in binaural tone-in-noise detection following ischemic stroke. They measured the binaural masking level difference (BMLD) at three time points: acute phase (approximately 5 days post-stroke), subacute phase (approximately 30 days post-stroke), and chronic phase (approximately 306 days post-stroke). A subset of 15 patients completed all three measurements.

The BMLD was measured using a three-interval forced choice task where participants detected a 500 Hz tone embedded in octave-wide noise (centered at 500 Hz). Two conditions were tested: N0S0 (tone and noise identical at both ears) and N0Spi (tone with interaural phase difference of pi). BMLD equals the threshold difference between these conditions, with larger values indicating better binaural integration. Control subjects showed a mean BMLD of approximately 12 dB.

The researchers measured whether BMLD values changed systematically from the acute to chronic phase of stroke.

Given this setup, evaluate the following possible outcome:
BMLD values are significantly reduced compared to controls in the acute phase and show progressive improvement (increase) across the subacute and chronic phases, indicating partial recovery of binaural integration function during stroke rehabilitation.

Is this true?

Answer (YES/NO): NO